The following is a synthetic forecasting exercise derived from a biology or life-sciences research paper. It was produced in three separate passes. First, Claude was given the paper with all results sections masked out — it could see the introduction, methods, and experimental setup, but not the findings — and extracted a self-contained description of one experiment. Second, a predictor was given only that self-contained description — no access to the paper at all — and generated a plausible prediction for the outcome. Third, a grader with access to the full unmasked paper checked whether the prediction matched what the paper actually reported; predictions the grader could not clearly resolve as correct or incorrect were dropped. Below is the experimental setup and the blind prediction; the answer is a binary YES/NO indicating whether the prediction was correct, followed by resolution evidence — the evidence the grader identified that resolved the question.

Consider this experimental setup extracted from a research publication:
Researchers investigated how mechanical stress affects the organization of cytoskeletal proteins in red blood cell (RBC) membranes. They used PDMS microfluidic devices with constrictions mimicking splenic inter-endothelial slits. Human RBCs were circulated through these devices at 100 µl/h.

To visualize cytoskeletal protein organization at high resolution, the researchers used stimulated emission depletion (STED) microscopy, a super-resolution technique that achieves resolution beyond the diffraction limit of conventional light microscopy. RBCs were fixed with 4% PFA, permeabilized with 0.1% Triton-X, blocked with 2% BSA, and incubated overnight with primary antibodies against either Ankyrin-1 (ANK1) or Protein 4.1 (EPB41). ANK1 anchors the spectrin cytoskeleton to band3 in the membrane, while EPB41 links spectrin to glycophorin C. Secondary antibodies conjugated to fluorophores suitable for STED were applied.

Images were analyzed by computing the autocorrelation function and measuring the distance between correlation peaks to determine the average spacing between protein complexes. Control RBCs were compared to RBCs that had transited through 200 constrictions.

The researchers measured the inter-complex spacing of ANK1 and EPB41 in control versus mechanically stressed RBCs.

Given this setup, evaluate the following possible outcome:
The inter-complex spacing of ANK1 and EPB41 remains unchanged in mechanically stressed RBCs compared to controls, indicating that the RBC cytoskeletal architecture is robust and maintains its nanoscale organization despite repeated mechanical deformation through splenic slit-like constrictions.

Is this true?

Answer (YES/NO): NO